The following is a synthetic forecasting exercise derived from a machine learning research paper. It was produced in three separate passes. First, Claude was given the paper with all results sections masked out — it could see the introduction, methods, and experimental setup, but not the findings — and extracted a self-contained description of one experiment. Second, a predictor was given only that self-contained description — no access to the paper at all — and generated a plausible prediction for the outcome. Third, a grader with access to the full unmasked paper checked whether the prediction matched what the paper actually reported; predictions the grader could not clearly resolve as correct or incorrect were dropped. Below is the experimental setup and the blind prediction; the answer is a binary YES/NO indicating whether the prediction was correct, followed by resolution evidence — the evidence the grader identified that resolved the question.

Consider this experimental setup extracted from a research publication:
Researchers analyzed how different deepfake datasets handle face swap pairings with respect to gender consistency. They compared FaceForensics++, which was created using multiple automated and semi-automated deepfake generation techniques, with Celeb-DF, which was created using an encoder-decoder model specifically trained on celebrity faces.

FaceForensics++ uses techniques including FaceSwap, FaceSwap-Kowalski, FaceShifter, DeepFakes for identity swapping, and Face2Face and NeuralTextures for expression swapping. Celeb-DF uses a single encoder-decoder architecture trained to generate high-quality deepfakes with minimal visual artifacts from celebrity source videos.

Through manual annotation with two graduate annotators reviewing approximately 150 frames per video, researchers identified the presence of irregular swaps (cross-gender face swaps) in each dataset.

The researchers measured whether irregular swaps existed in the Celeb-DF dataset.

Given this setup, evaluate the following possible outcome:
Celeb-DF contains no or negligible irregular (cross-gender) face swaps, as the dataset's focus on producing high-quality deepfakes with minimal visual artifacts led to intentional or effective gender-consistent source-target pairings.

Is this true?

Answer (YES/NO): YES